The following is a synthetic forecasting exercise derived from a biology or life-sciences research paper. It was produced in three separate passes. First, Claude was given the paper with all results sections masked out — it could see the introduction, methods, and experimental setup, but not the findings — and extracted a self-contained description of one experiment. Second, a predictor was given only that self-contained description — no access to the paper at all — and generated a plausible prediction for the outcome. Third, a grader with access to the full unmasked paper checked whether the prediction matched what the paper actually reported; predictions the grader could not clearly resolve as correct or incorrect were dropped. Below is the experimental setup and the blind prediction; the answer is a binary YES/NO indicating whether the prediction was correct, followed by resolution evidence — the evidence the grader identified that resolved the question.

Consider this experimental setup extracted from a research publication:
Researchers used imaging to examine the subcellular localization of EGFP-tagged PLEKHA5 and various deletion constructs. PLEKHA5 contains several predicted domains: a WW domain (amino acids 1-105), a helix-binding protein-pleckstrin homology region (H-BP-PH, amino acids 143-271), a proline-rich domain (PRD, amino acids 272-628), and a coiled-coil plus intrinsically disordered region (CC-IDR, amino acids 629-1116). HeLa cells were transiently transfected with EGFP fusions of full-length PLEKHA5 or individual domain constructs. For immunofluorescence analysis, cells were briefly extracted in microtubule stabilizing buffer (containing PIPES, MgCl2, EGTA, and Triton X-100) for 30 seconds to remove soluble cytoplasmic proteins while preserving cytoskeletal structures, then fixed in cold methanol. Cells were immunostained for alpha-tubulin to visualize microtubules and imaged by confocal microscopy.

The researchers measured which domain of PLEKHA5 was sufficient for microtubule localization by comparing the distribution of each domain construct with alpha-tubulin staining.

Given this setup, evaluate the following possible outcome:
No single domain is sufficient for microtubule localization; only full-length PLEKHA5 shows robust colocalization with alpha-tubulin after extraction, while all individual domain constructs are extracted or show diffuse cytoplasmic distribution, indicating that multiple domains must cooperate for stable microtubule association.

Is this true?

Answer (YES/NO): NO